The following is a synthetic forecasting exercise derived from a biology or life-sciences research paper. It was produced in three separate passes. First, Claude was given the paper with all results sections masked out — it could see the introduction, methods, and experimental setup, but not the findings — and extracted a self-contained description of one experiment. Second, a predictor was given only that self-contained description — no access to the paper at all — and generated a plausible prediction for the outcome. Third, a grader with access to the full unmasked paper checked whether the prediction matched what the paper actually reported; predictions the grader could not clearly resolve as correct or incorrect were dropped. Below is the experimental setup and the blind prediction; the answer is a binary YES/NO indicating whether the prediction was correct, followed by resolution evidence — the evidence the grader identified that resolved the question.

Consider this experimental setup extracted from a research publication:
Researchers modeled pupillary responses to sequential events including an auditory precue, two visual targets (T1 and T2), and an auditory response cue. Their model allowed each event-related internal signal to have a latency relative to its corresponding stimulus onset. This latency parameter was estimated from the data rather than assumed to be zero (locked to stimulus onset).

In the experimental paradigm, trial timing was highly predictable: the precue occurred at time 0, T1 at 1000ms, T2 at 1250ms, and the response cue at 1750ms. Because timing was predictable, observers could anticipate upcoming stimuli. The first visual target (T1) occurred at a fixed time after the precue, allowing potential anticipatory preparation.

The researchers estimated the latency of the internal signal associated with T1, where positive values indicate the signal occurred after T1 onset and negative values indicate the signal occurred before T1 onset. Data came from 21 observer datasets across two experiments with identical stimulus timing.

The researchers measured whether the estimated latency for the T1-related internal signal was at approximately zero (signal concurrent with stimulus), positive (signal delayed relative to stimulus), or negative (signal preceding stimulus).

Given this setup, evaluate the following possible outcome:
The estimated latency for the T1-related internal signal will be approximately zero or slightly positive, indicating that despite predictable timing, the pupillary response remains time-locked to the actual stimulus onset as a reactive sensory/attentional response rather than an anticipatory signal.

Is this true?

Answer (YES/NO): NO